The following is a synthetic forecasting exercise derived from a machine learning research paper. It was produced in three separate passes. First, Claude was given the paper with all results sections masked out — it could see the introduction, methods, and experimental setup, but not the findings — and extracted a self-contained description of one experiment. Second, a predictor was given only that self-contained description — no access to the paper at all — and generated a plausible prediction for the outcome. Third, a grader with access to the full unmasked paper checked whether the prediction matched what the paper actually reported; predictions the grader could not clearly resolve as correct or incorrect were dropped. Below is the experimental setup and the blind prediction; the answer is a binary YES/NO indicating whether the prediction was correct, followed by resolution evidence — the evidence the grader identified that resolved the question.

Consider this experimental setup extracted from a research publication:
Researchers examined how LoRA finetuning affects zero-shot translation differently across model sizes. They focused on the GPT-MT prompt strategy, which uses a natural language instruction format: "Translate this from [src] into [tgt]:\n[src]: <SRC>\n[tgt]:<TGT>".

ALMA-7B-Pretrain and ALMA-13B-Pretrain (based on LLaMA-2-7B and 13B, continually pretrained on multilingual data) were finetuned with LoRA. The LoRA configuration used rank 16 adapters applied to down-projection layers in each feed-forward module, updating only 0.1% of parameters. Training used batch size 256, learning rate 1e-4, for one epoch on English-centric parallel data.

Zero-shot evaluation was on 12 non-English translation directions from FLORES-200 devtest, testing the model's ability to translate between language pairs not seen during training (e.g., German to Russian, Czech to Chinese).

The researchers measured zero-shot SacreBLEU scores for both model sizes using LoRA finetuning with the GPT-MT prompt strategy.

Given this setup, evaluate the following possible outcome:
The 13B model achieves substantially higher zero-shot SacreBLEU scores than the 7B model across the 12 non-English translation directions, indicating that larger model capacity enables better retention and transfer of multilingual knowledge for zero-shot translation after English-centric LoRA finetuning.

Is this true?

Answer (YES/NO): NO